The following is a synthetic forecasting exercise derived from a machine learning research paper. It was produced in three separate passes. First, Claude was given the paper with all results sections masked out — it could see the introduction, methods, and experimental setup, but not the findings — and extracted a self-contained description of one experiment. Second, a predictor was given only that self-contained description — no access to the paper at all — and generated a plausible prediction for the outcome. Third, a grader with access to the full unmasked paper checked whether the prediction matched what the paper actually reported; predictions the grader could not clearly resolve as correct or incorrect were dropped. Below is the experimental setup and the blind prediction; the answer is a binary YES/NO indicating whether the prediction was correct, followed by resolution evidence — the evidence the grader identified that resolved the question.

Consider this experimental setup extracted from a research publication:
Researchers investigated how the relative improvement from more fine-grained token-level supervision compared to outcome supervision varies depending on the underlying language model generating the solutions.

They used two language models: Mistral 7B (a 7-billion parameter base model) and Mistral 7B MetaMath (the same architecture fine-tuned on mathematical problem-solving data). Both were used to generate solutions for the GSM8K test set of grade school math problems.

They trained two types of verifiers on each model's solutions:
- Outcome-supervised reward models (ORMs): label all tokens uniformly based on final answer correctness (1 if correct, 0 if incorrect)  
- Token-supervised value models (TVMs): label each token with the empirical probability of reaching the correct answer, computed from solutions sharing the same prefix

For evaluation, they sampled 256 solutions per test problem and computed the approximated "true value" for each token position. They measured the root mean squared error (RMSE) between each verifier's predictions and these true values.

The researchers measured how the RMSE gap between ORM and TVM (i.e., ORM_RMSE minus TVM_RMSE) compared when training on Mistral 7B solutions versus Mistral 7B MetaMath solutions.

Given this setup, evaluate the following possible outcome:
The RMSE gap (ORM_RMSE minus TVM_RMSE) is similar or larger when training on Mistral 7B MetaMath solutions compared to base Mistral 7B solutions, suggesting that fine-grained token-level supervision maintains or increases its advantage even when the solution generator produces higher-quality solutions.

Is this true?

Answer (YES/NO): NO